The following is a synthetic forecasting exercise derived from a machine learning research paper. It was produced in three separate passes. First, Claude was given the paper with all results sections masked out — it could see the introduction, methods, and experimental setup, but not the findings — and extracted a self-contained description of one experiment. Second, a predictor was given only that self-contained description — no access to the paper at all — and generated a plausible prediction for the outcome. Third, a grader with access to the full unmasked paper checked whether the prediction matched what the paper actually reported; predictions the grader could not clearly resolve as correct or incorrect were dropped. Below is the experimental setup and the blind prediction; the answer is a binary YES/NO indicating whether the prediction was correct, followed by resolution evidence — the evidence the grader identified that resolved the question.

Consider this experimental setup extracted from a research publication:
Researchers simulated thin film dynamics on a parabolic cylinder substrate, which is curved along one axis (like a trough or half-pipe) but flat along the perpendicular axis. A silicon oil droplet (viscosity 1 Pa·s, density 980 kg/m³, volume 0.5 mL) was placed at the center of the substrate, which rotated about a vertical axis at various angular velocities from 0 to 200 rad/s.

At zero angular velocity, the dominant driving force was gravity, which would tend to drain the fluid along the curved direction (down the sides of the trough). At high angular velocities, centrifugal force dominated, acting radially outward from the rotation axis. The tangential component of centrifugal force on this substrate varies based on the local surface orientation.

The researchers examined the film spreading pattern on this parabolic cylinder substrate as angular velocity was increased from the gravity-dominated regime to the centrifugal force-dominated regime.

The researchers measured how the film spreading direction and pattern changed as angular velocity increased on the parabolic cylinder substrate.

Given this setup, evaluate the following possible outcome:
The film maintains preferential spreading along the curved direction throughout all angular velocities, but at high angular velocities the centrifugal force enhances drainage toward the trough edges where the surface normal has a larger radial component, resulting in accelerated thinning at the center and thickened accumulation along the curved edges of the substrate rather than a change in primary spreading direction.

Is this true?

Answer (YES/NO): NO